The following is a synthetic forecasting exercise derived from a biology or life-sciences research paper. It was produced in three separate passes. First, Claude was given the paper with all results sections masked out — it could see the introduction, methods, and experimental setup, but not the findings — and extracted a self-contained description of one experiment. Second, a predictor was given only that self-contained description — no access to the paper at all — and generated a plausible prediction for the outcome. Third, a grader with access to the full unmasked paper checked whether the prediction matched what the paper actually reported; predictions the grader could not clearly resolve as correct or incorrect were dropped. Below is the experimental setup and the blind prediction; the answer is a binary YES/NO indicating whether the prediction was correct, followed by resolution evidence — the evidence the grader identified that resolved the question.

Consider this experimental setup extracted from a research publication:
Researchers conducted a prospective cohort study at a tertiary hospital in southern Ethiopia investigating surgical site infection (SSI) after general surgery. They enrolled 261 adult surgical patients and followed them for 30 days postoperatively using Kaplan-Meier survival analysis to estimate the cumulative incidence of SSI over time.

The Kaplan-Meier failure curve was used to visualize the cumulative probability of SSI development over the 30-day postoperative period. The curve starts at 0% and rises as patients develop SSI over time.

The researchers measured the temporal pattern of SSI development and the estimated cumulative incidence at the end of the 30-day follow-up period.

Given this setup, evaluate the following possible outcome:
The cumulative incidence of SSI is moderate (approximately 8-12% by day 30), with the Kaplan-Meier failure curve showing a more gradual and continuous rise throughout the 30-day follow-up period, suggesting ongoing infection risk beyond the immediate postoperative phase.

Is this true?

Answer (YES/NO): NO